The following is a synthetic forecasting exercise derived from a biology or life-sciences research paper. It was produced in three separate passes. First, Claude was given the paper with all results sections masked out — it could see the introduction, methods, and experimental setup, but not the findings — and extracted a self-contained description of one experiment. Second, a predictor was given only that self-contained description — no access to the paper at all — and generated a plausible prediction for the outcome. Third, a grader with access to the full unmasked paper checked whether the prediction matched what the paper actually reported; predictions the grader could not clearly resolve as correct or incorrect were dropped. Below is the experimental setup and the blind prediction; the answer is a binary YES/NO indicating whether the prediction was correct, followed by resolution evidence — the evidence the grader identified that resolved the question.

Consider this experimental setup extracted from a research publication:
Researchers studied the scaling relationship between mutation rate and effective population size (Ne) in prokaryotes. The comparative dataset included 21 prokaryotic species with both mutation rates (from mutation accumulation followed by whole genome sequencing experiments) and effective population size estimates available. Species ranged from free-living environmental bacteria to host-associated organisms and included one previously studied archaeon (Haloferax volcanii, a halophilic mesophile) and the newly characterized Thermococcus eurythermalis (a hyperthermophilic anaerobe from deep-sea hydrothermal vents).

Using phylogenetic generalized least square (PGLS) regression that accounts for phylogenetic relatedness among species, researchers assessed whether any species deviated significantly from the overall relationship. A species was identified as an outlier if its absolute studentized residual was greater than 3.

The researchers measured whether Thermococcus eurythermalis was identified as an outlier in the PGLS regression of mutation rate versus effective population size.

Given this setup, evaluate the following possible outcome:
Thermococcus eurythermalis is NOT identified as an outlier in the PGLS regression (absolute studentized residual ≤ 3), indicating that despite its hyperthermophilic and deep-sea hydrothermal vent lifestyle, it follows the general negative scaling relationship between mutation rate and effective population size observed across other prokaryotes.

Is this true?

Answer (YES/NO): YES